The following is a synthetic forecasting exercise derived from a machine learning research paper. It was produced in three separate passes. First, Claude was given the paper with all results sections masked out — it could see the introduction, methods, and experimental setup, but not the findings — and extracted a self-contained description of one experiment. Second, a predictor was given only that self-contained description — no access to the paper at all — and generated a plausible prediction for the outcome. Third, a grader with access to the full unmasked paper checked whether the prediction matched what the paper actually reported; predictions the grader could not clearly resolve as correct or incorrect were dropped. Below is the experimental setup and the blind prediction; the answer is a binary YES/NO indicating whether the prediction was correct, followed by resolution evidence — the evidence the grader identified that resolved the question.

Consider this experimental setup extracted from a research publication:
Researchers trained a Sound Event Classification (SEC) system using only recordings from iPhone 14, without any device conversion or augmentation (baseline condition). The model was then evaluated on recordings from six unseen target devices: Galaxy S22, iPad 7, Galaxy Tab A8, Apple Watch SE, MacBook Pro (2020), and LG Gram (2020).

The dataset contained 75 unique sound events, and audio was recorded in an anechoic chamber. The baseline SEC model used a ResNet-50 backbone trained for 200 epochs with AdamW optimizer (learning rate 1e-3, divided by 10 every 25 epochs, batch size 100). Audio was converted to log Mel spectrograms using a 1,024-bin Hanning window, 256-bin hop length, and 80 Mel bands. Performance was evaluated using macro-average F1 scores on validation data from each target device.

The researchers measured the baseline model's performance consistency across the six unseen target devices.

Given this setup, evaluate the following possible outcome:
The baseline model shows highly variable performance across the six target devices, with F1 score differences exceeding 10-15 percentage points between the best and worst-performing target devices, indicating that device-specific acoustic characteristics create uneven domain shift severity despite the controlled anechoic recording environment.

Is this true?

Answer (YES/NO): YES